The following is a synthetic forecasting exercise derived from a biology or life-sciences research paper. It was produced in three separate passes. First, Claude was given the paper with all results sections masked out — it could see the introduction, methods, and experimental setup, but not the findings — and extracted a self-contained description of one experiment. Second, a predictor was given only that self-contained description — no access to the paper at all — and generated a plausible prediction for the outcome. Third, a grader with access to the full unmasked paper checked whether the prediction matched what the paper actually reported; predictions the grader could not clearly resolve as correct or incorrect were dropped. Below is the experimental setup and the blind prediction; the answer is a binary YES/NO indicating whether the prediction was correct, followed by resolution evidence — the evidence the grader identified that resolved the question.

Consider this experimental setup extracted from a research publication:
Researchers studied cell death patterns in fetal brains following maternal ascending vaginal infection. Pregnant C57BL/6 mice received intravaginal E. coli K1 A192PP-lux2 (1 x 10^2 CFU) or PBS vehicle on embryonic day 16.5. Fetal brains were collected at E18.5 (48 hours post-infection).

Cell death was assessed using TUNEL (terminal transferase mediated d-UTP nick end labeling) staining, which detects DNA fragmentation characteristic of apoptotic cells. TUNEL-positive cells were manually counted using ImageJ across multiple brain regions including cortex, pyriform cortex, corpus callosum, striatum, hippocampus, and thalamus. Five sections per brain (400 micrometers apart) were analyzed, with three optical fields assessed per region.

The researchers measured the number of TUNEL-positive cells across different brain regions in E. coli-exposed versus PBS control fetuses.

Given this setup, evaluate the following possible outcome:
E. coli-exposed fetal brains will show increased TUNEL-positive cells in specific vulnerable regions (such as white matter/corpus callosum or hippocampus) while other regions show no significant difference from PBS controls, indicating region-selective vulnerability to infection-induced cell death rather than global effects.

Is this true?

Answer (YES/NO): NO